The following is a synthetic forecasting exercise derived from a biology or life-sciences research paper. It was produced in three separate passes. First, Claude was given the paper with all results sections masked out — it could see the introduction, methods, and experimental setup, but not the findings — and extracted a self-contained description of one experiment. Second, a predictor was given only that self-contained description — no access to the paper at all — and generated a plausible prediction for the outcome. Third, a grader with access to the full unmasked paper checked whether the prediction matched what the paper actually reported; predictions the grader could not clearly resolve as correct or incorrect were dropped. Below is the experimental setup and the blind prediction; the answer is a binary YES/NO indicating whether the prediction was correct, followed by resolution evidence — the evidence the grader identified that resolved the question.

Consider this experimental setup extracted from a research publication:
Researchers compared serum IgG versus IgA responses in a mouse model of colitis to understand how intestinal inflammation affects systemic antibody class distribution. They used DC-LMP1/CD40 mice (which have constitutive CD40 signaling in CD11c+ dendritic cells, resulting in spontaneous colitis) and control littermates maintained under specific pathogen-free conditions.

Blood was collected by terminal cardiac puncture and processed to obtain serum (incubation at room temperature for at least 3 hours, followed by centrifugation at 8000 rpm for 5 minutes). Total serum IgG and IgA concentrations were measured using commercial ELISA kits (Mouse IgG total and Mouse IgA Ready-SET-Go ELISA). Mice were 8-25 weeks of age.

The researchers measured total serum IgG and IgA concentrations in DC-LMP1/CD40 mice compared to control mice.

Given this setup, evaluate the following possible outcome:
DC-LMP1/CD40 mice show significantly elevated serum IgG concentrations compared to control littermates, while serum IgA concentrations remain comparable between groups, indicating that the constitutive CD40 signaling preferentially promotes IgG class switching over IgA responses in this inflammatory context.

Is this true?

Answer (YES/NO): NO